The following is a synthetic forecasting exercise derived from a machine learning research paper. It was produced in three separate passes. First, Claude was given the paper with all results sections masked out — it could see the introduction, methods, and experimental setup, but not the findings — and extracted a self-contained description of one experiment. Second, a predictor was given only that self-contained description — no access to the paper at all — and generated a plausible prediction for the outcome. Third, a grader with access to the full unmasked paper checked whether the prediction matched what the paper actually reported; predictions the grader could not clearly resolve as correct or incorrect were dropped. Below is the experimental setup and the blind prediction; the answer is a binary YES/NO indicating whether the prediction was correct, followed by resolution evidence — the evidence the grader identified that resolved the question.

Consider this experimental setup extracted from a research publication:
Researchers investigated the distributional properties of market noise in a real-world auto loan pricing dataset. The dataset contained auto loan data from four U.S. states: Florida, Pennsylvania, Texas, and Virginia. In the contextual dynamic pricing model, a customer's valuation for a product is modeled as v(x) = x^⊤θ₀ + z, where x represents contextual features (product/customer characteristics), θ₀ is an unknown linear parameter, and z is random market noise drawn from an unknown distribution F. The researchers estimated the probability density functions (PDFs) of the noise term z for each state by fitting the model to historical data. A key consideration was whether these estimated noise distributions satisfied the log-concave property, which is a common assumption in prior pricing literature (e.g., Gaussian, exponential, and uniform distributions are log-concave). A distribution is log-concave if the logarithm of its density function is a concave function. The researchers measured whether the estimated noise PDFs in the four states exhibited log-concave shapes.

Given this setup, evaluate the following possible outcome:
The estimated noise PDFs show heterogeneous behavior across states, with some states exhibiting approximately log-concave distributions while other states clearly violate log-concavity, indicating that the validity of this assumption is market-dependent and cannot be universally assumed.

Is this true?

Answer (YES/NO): NO